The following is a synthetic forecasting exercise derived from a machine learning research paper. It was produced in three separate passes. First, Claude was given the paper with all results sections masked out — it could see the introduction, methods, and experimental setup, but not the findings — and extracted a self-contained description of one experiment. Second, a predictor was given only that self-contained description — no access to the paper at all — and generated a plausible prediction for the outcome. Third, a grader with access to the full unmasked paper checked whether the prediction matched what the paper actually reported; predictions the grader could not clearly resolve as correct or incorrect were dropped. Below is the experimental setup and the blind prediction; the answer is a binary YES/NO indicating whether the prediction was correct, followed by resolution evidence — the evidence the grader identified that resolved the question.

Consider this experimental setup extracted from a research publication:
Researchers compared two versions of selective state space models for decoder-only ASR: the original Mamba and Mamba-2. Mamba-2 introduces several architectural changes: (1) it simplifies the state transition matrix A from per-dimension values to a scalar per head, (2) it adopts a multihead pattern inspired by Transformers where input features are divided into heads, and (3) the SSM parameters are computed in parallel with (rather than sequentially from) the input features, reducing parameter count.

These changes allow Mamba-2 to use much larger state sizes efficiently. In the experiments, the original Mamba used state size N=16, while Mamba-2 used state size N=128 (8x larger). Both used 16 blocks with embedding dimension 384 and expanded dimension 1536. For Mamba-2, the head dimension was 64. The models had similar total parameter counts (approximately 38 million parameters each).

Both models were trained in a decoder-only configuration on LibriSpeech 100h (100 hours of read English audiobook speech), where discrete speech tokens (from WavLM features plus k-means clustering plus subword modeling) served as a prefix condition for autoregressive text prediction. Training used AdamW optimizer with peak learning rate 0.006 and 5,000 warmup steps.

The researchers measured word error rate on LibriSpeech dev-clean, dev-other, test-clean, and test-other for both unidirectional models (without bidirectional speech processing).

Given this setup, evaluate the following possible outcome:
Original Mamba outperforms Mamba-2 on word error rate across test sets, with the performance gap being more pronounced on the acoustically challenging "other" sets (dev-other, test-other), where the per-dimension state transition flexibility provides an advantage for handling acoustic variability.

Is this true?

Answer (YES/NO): NO